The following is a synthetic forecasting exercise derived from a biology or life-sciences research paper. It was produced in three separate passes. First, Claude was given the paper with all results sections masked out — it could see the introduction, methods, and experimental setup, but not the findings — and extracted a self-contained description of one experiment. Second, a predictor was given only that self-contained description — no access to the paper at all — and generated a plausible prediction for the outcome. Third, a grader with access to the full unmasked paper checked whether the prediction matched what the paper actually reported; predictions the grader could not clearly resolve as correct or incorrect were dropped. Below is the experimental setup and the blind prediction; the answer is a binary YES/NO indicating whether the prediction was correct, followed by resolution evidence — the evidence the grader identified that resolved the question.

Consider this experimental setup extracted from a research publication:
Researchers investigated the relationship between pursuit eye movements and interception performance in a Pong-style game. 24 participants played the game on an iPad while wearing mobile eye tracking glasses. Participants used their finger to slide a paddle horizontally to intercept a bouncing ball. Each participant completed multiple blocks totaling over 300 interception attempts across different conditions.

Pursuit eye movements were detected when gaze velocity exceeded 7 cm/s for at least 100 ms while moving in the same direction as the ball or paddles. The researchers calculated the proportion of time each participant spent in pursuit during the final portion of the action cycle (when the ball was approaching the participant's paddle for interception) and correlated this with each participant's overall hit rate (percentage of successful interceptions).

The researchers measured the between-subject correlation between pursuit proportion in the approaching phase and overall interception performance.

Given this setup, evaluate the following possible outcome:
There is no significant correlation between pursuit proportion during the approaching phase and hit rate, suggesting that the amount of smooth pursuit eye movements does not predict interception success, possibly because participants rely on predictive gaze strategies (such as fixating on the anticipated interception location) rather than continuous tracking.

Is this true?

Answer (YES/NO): NO